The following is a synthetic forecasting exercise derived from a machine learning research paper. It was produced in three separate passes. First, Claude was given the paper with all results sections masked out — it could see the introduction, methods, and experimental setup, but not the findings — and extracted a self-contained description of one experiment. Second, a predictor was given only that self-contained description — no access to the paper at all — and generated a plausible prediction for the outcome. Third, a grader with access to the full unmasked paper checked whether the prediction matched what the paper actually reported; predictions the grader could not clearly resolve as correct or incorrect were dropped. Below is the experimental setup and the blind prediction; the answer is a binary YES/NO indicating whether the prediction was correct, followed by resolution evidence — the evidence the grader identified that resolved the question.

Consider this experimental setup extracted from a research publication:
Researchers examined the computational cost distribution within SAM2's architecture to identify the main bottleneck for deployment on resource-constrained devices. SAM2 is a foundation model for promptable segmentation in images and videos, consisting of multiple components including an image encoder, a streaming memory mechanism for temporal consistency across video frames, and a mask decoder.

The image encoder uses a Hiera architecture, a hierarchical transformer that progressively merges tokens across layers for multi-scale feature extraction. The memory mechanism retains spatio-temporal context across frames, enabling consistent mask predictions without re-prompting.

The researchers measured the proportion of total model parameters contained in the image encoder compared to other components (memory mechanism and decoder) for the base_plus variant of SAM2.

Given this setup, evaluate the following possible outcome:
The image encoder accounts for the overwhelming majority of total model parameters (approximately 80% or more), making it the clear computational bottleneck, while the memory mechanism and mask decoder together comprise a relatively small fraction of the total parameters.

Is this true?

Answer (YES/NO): YES